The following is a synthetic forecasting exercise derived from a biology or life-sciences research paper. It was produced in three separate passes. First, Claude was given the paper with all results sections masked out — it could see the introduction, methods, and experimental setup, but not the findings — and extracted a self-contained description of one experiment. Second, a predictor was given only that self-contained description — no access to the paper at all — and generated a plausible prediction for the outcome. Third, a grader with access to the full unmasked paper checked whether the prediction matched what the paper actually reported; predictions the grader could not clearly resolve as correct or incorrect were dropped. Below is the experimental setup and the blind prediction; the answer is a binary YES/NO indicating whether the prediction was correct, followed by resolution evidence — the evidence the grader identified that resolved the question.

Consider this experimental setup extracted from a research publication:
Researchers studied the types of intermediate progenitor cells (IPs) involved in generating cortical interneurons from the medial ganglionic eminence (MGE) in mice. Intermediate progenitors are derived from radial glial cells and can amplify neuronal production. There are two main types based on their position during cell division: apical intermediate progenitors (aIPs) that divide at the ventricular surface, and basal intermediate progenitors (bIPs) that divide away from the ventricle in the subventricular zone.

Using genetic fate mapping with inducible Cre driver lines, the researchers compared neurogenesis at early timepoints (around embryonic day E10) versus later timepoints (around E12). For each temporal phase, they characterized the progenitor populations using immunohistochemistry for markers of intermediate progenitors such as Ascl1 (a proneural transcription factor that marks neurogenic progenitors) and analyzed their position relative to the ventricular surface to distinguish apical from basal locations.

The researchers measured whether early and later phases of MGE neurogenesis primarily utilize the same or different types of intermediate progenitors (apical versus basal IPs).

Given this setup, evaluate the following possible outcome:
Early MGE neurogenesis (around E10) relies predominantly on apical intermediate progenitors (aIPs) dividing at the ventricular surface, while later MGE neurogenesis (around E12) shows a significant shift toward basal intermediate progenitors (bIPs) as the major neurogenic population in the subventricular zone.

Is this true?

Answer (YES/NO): YES